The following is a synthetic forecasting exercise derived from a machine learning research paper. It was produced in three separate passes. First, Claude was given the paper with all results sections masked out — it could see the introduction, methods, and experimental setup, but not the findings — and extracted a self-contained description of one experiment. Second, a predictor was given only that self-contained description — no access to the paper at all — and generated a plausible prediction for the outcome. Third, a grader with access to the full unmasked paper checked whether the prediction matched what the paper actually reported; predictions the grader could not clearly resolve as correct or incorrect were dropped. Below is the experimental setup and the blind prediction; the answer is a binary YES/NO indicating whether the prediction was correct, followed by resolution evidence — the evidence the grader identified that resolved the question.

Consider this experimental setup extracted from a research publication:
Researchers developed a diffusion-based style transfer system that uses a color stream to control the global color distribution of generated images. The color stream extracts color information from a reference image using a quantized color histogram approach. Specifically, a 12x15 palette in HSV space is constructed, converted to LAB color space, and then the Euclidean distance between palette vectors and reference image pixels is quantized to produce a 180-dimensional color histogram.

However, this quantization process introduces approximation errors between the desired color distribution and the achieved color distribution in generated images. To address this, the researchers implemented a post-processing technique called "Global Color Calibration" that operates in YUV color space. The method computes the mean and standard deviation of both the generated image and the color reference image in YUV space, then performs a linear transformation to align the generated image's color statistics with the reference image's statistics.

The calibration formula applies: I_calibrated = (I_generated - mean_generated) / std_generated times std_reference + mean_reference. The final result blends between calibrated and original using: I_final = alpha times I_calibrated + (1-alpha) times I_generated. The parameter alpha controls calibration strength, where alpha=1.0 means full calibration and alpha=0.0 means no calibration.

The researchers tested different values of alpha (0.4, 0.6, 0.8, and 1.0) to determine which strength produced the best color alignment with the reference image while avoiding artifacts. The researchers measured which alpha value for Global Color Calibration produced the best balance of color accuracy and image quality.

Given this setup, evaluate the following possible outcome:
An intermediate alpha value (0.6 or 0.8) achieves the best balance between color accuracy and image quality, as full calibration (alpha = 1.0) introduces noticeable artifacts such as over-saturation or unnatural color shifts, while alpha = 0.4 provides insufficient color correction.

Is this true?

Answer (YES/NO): YES